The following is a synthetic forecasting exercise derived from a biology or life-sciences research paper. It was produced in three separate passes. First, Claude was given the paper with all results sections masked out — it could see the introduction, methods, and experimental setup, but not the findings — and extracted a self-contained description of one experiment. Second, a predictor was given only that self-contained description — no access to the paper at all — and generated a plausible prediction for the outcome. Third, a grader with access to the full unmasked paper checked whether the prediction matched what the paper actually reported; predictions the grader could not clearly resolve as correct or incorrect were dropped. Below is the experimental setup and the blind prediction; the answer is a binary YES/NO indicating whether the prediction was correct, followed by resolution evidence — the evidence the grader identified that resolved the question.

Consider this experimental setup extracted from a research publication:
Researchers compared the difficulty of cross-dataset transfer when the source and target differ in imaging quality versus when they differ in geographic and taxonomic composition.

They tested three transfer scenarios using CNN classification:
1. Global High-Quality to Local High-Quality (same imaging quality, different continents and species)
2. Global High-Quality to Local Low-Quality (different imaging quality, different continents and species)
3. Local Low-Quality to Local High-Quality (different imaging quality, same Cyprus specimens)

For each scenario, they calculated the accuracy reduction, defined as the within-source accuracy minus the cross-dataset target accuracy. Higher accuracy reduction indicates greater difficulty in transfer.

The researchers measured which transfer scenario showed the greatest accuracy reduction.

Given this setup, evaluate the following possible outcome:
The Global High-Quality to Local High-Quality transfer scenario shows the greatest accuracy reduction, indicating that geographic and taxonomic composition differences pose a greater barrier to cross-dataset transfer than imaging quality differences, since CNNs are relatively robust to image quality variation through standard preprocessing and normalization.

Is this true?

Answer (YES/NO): NO